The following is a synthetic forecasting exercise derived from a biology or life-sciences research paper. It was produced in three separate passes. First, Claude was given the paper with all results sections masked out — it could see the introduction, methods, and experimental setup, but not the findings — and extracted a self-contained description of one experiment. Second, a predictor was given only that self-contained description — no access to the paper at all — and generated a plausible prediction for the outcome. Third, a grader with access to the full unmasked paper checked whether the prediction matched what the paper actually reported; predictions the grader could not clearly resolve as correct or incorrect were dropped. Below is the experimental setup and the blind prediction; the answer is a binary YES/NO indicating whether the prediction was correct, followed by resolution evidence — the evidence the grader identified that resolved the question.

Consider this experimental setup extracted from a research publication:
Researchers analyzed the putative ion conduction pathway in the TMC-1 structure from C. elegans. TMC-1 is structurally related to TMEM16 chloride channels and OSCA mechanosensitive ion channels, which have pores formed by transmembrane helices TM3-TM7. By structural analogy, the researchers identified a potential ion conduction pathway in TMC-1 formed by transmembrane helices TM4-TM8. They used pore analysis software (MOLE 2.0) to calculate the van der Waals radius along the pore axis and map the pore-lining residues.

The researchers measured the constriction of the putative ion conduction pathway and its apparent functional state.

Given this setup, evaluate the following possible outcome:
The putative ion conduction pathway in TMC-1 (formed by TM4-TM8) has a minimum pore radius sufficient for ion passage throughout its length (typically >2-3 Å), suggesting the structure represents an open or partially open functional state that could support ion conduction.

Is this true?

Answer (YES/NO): NO